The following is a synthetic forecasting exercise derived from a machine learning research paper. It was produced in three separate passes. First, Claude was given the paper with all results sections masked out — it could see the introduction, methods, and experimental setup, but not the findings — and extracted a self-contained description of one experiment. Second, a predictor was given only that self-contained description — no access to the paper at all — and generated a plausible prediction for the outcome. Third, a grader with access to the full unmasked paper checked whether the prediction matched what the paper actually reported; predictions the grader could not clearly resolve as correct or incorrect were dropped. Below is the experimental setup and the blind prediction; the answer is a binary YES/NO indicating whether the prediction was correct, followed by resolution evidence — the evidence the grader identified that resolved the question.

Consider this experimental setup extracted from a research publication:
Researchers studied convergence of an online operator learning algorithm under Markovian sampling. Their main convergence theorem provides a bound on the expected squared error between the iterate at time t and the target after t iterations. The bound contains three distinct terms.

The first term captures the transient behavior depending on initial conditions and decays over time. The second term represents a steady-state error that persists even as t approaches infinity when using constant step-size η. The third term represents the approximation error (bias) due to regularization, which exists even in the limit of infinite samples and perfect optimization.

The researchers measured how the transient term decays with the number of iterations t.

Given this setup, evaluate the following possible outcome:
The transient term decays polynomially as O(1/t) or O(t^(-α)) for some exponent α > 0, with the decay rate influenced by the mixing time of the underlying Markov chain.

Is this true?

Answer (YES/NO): NO